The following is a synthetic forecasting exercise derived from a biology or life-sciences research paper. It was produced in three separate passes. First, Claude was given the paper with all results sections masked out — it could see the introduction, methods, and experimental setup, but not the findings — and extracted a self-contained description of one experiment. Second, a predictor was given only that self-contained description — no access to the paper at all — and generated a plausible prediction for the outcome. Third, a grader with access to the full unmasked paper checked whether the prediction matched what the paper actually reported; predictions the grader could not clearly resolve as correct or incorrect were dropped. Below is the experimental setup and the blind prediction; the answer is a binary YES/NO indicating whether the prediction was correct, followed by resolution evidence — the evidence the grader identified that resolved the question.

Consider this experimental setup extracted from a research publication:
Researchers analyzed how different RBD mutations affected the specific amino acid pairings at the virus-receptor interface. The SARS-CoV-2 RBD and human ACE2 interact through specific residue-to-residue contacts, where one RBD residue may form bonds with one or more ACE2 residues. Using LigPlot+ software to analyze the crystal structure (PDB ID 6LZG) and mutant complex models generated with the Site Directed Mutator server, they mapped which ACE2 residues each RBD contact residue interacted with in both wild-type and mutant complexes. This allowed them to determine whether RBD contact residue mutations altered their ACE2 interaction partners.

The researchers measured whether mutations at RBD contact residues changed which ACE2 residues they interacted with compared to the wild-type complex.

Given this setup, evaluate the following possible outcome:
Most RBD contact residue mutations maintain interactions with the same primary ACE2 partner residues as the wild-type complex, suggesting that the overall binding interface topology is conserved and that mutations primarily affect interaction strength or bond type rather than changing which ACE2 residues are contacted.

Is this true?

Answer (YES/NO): YES